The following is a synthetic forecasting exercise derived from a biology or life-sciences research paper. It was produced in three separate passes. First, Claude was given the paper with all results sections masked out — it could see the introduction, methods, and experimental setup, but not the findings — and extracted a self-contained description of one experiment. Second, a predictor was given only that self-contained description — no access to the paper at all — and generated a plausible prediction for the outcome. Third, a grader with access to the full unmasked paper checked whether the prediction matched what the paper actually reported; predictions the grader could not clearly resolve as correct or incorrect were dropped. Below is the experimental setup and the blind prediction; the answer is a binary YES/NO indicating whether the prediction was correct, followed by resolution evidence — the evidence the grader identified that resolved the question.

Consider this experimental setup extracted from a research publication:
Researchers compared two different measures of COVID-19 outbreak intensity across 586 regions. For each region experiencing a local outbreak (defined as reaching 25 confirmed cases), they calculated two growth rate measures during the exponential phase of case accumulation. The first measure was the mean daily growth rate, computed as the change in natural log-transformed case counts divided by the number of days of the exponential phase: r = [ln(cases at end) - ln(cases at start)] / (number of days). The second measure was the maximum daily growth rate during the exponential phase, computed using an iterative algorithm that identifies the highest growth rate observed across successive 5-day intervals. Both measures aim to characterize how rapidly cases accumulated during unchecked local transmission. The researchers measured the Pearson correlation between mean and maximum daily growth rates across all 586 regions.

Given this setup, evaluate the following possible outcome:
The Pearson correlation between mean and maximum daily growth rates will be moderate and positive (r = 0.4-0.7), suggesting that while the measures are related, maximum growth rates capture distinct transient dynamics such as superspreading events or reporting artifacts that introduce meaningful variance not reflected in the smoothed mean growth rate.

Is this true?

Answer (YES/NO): NO